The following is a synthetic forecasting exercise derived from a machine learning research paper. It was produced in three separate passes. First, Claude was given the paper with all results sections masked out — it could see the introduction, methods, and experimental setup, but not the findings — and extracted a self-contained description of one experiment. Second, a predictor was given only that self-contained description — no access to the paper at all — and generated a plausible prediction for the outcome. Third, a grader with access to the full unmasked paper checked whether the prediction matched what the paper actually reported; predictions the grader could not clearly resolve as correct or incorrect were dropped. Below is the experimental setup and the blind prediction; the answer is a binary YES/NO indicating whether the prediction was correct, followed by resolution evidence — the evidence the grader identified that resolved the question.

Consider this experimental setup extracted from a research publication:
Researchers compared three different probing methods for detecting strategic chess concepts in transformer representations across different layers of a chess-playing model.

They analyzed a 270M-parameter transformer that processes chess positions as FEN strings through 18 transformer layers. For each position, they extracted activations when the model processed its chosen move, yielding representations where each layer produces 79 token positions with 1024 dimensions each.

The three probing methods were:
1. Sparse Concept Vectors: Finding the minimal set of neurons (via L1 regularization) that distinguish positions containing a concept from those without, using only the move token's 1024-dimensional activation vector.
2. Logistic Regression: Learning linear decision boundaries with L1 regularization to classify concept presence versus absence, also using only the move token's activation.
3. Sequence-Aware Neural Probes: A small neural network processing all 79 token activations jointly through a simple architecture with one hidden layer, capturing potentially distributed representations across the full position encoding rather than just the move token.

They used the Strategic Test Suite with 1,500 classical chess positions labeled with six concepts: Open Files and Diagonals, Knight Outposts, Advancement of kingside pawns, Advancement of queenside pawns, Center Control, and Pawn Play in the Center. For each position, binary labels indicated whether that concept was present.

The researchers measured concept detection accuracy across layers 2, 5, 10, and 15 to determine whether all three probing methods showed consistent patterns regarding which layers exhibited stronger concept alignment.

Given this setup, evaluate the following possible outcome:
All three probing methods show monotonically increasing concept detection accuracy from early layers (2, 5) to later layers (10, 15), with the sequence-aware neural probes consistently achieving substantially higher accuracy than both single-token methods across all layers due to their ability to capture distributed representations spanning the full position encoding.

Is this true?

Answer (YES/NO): NO